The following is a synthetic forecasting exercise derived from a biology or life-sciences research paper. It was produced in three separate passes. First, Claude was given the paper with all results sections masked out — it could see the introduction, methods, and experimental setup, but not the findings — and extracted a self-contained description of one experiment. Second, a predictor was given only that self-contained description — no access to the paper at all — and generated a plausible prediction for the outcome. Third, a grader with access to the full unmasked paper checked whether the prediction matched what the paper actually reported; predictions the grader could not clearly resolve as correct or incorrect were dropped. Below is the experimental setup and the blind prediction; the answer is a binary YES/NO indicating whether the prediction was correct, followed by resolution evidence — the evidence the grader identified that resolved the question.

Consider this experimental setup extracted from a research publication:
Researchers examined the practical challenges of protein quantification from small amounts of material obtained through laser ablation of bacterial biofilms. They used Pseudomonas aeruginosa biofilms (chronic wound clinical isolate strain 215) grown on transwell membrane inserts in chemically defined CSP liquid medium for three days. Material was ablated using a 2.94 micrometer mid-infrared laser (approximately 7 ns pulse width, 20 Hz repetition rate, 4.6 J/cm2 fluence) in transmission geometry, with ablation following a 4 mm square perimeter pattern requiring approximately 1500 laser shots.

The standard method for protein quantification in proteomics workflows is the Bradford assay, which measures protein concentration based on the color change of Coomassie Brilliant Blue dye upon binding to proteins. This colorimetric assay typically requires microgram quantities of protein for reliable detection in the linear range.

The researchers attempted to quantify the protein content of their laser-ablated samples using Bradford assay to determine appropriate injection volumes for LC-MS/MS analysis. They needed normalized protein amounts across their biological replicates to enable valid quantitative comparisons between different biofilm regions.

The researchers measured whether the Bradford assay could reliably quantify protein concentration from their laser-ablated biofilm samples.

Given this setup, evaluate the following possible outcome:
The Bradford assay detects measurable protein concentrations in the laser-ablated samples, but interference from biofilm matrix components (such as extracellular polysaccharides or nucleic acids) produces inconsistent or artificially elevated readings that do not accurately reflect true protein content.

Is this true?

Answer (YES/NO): NO